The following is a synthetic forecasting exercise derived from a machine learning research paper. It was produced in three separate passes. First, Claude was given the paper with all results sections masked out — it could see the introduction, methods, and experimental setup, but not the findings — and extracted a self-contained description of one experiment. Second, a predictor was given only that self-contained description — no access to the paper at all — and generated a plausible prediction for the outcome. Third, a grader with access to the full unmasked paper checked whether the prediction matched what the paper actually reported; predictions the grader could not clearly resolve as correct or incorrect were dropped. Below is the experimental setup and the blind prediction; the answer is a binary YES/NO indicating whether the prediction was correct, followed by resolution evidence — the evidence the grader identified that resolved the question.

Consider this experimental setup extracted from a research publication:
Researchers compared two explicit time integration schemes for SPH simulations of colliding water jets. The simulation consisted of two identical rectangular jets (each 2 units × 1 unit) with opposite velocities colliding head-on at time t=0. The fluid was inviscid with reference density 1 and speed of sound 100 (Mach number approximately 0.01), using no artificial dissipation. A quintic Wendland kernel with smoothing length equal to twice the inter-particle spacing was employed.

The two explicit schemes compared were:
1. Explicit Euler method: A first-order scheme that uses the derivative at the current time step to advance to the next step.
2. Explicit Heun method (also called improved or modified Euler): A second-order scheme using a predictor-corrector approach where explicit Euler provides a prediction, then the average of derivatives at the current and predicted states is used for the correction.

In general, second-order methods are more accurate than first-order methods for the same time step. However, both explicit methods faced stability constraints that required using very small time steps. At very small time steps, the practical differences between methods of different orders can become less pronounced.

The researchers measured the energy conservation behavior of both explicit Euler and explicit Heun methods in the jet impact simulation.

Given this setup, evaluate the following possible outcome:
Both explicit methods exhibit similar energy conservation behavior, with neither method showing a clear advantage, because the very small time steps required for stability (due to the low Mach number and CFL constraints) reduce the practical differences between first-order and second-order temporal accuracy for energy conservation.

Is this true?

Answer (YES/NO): NO